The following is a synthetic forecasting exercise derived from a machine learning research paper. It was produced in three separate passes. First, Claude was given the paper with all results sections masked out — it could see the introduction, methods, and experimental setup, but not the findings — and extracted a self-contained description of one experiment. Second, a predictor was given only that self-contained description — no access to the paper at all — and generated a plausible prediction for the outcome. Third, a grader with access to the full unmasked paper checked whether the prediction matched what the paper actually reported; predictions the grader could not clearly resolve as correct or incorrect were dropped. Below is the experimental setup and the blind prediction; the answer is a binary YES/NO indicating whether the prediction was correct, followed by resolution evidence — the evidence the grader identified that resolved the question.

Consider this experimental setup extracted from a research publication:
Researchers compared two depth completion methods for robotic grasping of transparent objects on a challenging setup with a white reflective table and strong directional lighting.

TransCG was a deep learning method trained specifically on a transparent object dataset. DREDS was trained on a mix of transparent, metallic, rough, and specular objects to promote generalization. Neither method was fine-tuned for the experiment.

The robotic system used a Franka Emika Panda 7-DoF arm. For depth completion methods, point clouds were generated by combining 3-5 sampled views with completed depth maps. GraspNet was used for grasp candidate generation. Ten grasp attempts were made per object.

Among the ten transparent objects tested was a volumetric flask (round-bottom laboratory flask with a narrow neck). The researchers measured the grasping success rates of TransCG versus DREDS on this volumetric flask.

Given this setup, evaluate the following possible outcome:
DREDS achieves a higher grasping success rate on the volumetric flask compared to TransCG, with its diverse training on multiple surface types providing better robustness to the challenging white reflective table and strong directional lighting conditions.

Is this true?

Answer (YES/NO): NO